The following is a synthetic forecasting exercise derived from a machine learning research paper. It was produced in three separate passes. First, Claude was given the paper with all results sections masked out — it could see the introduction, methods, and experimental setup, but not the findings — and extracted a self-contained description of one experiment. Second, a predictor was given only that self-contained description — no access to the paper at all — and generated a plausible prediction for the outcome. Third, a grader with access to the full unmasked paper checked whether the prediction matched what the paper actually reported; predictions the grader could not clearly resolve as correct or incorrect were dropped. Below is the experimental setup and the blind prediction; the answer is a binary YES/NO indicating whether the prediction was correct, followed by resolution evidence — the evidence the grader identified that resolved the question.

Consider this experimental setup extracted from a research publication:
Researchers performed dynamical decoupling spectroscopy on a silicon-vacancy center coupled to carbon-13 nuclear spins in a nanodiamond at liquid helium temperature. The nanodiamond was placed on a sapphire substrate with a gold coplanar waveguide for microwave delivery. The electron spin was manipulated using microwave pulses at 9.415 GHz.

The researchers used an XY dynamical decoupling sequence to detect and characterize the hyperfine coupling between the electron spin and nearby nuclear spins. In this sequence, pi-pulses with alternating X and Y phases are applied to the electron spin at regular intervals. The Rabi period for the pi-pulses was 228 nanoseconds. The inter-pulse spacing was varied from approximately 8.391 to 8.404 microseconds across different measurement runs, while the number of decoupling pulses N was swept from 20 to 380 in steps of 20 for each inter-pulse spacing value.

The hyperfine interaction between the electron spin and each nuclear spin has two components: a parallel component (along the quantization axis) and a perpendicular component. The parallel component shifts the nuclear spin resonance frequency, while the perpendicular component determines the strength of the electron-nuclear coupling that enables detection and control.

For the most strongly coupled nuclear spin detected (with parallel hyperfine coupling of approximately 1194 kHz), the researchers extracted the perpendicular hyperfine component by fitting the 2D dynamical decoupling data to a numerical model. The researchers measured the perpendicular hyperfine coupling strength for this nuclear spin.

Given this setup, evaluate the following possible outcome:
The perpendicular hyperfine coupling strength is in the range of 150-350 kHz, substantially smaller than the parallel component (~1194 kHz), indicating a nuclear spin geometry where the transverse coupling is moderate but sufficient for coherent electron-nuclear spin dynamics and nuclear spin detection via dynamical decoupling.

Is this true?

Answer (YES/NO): YES